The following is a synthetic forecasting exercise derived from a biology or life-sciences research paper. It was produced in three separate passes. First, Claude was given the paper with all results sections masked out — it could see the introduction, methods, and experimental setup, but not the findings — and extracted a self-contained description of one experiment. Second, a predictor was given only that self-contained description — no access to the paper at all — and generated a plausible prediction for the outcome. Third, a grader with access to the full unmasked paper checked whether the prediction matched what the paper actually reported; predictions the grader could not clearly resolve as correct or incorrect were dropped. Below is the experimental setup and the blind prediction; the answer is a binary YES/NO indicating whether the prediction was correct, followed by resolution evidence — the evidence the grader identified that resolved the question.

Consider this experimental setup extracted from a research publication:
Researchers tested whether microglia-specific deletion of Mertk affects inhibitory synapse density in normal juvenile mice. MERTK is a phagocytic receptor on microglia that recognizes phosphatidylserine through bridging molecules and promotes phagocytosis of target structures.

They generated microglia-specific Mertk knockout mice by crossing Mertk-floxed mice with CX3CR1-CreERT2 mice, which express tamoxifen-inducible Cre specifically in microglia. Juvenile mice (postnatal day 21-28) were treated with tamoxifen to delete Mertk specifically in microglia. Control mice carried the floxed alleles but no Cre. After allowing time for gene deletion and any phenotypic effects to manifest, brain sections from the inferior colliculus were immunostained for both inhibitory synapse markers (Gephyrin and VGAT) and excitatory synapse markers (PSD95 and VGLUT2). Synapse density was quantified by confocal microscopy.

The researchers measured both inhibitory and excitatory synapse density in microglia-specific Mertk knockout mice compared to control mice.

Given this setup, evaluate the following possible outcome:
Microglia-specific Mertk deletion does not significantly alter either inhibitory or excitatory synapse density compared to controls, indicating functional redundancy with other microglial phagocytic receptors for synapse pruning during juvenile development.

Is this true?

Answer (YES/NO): NO